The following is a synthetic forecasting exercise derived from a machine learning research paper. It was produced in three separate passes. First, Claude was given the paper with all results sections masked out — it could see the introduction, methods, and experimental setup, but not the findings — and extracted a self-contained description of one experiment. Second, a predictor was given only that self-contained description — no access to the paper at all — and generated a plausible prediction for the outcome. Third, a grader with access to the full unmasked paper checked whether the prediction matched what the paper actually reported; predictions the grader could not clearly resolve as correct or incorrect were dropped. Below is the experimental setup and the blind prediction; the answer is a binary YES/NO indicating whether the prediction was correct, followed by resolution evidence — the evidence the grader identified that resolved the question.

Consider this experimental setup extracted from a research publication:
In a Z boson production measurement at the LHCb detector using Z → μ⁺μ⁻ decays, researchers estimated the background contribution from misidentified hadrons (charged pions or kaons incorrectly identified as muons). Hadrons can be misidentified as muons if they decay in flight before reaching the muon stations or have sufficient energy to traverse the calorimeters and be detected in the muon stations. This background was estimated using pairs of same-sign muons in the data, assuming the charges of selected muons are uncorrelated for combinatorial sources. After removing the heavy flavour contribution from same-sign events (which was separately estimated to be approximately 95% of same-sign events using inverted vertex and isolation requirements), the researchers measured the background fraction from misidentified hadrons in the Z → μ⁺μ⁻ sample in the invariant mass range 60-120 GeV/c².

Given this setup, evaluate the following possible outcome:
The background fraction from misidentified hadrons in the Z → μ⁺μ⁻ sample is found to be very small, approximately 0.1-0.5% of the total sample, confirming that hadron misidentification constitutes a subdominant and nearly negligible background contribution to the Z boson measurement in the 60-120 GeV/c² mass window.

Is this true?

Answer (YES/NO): NO